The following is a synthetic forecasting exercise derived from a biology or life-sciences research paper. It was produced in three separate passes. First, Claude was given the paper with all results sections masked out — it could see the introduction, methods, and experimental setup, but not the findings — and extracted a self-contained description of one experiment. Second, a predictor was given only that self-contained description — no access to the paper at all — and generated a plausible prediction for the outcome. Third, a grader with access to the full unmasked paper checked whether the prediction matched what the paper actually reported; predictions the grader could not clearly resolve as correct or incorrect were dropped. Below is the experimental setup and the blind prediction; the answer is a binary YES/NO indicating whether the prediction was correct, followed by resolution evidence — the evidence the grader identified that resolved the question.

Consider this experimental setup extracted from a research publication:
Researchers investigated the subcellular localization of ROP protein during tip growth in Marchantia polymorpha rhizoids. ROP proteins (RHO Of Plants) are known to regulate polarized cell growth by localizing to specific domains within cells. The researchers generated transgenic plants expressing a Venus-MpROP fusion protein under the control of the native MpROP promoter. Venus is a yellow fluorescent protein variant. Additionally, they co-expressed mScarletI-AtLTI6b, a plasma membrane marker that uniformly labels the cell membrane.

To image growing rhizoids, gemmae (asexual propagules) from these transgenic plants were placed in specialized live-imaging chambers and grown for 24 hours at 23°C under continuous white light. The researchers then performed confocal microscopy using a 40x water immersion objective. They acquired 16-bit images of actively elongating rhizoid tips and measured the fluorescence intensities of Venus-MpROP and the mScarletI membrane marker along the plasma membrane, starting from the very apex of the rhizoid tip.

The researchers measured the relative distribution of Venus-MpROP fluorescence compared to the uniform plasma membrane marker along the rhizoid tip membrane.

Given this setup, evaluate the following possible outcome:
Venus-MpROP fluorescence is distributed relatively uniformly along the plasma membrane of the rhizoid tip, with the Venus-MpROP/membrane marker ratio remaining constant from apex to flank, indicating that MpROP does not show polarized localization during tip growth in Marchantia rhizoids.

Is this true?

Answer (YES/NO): NO